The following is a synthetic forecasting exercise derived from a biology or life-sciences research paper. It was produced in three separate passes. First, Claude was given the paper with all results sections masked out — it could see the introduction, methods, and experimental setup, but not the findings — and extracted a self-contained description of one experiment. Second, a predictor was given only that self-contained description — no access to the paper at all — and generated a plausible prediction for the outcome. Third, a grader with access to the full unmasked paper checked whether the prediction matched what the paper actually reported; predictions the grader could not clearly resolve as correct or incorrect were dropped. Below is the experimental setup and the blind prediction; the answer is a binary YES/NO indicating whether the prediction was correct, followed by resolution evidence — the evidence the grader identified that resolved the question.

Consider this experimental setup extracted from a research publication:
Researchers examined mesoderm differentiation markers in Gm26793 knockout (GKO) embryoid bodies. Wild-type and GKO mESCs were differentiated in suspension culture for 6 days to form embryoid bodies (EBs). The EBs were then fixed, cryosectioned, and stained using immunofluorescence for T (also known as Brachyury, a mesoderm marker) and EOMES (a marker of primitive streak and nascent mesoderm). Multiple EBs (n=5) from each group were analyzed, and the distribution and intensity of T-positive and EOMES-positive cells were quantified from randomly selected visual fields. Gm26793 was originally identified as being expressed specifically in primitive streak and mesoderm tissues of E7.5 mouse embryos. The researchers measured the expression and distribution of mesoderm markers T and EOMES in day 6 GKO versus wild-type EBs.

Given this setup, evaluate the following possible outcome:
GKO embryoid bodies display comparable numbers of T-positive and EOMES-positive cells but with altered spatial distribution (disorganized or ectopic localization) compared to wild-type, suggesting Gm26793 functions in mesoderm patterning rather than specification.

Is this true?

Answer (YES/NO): NO